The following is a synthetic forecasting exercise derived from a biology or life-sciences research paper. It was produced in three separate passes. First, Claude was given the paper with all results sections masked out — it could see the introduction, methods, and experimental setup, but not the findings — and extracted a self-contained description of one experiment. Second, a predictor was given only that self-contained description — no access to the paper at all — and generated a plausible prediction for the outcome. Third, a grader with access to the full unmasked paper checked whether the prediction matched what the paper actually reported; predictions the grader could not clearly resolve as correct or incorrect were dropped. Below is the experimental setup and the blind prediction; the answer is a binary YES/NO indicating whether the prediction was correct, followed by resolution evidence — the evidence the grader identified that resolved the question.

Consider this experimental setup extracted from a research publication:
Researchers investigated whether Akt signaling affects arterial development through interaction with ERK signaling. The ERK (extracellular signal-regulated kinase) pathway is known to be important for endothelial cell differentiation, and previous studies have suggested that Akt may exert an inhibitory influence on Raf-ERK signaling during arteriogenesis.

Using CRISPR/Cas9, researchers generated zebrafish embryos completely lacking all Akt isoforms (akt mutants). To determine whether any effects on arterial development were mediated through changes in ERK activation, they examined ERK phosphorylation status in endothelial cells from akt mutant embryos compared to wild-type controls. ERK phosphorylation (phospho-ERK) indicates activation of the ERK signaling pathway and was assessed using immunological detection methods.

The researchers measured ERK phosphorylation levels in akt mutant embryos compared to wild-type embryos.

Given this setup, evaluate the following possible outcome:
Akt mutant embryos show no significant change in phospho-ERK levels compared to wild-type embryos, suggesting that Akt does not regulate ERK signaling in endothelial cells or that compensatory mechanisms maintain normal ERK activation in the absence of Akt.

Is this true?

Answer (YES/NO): YES